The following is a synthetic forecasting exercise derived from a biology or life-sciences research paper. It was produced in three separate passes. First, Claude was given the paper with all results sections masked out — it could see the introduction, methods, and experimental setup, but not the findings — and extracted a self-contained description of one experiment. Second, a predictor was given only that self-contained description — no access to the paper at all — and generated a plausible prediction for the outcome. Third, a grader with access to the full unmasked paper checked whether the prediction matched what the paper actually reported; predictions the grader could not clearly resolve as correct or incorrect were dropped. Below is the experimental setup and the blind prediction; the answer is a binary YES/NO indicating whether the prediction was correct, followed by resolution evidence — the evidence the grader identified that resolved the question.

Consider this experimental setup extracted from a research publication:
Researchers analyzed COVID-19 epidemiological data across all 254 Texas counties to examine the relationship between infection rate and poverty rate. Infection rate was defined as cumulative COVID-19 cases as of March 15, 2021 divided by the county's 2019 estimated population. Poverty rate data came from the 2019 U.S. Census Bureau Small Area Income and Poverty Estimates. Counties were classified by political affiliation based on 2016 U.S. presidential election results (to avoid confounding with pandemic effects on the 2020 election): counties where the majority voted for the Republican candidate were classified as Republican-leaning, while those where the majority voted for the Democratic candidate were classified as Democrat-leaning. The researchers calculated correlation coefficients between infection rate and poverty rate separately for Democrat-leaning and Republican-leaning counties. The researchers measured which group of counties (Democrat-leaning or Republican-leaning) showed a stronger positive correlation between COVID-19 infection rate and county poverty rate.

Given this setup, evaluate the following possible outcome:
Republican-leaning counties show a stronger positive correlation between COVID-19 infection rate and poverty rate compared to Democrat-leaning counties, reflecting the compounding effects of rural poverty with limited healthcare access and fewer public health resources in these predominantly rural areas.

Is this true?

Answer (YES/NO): NO